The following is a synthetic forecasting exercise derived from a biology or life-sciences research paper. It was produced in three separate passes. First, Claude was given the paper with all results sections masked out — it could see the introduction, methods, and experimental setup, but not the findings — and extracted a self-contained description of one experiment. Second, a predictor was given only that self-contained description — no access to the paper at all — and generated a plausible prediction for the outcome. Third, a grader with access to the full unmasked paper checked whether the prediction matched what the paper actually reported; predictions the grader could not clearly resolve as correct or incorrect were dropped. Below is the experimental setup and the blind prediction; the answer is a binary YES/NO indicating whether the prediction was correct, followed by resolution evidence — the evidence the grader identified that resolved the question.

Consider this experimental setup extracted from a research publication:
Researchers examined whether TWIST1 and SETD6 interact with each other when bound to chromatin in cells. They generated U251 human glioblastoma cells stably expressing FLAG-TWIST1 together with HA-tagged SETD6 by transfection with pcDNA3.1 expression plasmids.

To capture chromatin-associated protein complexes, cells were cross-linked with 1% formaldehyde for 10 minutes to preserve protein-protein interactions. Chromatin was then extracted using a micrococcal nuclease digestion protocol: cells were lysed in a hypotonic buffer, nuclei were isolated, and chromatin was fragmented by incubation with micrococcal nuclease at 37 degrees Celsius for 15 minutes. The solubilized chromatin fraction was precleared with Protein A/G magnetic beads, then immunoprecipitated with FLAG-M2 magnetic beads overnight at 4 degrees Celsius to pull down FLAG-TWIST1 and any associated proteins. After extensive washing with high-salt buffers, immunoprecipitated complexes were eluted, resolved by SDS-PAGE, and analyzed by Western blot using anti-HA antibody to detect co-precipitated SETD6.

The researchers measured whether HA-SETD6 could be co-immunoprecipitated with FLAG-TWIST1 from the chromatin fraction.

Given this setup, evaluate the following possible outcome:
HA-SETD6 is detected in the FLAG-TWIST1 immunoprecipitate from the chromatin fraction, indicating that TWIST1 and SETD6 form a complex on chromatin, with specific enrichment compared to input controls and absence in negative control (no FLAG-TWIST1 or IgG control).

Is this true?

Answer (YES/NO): YES